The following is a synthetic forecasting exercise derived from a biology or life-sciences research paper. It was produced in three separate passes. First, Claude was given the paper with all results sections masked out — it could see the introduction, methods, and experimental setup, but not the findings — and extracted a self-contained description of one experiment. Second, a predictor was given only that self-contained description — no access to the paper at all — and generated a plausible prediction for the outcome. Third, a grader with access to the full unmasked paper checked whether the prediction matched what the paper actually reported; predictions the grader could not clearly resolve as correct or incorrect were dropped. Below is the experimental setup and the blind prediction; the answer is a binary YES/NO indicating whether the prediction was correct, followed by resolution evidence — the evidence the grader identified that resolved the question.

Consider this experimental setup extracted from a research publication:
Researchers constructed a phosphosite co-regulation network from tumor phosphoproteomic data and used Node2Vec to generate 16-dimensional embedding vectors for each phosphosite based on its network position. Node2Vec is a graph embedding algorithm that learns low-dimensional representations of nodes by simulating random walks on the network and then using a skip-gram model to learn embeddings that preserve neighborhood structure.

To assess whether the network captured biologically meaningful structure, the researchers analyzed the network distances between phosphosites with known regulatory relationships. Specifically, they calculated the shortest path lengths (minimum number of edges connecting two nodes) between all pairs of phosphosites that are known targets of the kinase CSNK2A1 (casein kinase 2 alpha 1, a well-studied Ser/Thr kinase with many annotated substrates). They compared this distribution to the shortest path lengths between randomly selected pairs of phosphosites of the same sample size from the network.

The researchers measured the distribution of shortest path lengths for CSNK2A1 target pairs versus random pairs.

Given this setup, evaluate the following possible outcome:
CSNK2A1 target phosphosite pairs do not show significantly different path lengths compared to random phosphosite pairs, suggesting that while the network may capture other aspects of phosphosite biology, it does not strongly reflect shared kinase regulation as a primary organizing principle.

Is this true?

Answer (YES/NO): NO